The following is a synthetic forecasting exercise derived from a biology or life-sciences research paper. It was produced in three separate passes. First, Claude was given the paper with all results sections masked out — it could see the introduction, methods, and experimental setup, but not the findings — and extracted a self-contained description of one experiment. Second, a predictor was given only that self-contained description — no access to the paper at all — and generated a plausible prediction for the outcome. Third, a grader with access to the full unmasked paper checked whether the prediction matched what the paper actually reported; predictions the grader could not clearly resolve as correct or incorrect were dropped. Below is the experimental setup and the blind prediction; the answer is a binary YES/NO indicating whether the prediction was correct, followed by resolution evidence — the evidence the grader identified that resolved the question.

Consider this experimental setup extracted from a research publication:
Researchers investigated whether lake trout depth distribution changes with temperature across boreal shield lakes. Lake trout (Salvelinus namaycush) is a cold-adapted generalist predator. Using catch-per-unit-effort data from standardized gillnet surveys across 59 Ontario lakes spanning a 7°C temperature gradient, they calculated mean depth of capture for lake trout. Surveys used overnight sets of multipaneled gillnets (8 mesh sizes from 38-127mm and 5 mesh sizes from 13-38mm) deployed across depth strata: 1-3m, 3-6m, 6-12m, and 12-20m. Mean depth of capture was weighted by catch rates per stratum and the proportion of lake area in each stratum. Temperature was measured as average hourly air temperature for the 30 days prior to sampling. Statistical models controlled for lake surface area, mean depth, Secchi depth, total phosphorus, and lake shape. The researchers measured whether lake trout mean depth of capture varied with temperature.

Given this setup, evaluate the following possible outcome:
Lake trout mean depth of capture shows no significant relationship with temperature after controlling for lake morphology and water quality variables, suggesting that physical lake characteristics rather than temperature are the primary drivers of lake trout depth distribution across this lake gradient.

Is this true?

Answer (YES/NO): NO